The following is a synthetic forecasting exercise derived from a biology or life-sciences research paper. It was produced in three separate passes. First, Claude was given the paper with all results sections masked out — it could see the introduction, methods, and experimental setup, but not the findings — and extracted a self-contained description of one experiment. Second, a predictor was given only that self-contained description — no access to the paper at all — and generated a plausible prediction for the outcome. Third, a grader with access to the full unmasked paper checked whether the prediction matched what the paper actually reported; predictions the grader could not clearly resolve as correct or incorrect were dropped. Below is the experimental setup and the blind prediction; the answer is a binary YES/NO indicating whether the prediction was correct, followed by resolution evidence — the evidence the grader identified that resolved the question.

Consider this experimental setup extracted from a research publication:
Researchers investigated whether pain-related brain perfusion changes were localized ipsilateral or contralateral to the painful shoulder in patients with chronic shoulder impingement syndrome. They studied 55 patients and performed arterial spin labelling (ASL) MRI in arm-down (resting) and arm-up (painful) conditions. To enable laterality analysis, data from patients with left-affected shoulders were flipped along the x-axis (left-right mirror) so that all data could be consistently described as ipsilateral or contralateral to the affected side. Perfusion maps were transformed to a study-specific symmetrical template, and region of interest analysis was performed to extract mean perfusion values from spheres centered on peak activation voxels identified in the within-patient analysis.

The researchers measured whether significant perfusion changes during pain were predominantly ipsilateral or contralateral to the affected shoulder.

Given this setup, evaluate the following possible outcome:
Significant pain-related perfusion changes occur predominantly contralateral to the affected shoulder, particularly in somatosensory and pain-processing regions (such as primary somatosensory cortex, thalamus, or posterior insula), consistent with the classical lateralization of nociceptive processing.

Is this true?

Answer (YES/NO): YES